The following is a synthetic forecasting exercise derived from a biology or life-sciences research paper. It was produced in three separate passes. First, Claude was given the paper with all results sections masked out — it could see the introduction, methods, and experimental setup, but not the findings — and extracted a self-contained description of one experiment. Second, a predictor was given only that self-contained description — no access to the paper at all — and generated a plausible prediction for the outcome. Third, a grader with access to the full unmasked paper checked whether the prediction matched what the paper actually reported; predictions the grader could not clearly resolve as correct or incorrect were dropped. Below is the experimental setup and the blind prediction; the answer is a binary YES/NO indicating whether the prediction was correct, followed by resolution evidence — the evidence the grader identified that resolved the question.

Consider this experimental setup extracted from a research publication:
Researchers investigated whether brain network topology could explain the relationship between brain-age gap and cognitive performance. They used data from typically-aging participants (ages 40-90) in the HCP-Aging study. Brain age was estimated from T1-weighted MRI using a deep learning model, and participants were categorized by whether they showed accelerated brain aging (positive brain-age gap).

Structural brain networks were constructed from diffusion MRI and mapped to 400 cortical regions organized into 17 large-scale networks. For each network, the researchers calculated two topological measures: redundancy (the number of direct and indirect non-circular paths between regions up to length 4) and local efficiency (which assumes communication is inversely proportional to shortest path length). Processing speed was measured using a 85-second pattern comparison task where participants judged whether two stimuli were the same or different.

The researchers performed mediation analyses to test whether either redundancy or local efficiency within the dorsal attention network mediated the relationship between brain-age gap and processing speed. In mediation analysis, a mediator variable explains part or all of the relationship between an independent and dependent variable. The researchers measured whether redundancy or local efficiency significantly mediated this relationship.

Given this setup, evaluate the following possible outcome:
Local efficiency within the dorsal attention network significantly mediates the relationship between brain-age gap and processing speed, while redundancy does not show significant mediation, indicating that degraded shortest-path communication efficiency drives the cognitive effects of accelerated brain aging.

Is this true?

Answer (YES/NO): NO